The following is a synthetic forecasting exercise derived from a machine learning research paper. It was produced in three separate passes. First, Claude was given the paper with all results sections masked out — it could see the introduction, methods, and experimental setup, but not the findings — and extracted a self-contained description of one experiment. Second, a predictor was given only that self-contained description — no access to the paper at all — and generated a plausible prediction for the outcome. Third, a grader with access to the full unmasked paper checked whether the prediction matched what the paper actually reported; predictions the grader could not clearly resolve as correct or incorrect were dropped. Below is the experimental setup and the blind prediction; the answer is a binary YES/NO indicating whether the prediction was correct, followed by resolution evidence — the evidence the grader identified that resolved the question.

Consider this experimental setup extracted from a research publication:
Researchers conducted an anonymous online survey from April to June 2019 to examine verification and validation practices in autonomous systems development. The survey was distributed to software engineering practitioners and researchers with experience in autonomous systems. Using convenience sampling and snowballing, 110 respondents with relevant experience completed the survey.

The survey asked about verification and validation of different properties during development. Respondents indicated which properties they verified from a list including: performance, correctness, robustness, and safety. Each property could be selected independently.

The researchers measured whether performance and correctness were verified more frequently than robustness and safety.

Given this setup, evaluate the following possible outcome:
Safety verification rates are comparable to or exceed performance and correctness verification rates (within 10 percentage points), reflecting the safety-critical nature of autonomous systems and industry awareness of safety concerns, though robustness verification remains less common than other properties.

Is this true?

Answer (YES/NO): NO